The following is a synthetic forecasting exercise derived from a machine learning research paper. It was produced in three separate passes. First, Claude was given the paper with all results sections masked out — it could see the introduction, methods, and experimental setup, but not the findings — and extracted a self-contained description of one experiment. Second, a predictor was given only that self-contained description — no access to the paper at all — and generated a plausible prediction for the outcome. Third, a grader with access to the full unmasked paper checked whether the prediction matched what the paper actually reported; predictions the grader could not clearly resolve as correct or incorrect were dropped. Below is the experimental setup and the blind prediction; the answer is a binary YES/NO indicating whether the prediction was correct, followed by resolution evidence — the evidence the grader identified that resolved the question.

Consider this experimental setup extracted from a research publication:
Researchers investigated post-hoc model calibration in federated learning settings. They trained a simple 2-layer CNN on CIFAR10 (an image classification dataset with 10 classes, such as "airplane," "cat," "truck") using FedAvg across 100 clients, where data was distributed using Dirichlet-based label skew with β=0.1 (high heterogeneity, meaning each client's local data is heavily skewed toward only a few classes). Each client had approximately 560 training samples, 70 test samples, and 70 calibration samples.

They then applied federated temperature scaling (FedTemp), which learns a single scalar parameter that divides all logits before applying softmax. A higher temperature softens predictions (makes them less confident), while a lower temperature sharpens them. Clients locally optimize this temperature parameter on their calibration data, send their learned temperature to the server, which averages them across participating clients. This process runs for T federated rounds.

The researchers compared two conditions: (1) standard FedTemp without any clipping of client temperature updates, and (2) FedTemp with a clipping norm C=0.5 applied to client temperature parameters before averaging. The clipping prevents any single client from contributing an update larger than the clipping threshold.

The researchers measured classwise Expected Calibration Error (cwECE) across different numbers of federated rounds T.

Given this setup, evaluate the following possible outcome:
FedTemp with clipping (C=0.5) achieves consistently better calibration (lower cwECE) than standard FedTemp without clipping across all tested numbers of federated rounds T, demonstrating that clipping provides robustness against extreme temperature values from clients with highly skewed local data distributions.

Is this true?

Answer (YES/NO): NO